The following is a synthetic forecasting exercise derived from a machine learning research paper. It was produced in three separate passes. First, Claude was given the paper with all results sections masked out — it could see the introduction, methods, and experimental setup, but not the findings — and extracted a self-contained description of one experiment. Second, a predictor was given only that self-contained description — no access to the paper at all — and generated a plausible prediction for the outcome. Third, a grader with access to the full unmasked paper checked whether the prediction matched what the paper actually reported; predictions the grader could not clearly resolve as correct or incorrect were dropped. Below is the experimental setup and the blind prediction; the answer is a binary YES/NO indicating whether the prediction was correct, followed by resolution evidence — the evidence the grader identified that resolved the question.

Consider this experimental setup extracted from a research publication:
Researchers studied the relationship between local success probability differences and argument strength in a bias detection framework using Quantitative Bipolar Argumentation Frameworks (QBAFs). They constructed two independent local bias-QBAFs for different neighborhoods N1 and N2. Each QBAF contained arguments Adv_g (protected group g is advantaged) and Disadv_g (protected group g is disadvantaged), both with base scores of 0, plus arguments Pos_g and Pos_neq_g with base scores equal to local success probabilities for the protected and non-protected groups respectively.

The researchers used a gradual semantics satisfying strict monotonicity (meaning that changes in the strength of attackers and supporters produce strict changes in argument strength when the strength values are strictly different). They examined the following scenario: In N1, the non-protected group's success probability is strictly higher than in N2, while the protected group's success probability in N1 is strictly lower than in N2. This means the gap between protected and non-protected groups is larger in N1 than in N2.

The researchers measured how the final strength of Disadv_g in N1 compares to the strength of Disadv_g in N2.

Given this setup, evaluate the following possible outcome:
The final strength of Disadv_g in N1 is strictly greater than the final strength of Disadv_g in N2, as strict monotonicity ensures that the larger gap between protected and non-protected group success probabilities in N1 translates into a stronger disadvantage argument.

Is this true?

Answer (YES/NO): YES